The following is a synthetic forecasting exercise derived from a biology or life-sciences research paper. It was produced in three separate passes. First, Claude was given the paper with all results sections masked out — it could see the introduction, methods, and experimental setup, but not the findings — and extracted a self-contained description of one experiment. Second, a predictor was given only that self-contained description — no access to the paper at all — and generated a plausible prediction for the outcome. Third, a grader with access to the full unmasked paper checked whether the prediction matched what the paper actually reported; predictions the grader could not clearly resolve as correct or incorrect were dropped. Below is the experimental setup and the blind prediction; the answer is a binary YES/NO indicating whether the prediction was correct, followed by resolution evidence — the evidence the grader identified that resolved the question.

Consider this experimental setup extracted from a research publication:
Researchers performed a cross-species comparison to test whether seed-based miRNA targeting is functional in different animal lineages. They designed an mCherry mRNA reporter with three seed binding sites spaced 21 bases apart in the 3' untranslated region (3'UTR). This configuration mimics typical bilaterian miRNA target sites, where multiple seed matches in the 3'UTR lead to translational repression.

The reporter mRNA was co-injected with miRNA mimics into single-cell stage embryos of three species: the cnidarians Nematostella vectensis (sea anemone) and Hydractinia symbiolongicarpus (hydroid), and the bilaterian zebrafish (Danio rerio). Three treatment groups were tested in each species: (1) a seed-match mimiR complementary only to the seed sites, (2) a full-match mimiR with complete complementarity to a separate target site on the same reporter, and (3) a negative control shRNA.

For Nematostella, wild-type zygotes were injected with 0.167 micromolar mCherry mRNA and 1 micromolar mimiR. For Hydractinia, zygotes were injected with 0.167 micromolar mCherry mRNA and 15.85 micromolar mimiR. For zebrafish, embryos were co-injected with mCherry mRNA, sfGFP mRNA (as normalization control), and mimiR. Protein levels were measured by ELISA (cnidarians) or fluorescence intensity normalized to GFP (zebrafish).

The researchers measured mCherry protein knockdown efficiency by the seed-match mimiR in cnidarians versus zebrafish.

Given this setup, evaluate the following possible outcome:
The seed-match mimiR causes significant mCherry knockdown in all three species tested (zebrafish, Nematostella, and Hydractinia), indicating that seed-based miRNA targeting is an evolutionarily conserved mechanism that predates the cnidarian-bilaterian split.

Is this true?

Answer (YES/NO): NO